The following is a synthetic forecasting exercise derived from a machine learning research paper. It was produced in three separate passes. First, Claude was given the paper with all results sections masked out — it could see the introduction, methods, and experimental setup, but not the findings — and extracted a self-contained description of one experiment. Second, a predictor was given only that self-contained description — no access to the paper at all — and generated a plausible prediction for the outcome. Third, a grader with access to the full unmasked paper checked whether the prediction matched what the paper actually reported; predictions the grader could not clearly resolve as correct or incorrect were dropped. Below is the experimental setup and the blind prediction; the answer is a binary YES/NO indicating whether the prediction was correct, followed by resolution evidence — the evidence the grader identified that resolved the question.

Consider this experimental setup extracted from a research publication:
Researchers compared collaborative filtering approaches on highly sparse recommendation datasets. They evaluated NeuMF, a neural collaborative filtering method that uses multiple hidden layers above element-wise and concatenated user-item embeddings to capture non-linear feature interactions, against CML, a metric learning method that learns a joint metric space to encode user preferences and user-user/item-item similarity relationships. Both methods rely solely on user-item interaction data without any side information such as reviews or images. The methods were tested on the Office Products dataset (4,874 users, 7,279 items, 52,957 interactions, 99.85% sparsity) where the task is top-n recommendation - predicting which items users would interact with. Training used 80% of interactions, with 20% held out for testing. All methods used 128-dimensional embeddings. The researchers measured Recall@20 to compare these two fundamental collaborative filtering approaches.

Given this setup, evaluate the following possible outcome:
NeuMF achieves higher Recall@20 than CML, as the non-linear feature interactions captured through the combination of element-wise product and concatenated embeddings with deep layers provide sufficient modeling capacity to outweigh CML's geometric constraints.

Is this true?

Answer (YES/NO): NO